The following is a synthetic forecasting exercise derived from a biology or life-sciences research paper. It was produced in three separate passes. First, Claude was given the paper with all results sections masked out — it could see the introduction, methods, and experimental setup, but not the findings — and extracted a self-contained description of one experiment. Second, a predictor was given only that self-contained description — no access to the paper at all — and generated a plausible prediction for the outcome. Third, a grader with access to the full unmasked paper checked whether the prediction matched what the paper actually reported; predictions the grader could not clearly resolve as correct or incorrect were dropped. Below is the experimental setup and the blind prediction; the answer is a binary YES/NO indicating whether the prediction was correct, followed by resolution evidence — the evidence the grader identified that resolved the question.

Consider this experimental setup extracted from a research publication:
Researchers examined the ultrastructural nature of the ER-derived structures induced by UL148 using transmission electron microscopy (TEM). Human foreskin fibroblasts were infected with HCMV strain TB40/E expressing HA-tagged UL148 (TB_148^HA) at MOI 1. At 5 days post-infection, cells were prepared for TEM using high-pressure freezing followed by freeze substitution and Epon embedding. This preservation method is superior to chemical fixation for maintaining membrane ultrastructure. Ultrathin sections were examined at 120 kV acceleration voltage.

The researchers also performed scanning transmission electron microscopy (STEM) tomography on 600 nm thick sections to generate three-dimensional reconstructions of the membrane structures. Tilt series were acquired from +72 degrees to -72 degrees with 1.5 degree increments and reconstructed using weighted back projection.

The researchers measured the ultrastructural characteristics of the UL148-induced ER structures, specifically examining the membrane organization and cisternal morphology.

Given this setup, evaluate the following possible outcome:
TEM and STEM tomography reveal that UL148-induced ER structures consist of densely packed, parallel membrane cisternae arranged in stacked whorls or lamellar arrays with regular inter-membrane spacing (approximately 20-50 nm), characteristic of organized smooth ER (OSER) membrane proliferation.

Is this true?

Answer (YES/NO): NO